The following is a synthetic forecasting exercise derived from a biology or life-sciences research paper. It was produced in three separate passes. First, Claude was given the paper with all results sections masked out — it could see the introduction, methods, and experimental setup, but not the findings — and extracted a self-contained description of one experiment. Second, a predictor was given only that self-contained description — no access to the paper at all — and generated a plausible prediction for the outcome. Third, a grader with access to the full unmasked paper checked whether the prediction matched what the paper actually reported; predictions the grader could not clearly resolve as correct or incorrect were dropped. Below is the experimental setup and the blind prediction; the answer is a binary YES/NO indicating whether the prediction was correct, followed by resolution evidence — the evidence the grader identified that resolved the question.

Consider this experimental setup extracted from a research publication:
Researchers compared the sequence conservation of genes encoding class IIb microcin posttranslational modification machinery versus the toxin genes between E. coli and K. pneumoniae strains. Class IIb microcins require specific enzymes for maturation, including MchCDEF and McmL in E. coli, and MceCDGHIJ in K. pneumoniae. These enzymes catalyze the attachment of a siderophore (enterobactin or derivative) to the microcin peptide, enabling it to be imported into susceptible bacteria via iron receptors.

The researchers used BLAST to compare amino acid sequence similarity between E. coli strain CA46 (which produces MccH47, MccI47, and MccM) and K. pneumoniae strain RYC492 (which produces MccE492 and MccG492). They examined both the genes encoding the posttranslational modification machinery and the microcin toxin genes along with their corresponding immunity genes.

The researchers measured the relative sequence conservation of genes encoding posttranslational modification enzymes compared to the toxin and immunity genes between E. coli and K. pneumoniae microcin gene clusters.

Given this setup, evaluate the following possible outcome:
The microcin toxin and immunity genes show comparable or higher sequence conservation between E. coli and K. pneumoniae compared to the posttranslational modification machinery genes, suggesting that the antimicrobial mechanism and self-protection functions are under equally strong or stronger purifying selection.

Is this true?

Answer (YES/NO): NO